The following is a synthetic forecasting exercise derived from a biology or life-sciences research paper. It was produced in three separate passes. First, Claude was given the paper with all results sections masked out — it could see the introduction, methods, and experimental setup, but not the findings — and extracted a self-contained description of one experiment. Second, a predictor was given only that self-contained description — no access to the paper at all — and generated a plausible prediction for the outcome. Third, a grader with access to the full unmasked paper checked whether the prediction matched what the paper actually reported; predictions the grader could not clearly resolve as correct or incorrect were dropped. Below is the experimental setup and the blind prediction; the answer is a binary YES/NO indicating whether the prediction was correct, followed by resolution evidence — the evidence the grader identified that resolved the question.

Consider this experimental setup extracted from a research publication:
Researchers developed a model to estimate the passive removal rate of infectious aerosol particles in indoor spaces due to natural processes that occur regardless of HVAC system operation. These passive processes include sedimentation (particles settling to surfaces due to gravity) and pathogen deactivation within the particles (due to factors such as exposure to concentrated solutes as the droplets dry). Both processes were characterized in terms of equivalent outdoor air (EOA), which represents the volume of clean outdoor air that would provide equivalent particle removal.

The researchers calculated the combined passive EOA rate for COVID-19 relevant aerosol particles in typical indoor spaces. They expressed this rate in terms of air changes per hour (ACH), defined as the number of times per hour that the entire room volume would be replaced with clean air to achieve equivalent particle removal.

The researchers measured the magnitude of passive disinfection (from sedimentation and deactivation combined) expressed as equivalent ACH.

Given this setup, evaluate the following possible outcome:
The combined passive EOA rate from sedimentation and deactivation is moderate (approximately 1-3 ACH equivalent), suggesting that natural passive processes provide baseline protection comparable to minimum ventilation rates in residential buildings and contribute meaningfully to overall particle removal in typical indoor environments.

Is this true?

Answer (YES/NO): NO